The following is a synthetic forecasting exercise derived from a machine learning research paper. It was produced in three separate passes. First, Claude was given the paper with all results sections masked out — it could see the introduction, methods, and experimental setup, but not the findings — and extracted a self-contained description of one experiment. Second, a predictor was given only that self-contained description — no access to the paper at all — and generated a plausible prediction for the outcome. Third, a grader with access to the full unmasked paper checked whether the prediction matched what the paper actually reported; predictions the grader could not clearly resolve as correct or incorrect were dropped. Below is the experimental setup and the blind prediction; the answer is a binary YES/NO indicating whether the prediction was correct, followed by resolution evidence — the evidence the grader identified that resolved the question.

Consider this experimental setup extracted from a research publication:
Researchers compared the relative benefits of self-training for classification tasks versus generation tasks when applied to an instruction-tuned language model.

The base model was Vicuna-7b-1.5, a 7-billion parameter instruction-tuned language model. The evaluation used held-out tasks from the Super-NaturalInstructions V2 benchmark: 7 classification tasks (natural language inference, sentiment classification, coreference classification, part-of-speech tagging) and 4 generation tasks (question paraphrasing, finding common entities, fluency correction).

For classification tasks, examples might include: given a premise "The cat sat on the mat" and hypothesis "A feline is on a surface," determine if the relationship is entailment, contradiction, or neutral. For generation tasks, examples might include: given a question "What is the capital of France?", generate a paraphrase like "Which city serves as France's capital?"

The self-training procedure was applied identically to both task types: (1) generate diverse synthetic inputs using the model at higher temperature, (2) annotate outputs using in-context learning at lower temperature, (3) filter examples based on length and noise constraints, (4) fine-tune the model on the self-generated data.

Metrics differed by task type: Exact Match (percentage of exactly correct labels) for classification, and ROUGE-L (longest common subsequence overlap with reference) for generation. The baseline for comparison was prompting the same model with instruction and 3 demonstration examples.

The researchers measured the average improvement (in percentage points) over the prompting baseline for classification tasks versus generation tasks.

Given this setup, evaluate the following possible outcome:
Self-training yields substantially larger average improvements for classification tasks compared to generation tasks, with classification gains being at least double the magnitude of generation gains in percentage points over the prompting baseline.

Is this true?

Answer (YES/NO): NO